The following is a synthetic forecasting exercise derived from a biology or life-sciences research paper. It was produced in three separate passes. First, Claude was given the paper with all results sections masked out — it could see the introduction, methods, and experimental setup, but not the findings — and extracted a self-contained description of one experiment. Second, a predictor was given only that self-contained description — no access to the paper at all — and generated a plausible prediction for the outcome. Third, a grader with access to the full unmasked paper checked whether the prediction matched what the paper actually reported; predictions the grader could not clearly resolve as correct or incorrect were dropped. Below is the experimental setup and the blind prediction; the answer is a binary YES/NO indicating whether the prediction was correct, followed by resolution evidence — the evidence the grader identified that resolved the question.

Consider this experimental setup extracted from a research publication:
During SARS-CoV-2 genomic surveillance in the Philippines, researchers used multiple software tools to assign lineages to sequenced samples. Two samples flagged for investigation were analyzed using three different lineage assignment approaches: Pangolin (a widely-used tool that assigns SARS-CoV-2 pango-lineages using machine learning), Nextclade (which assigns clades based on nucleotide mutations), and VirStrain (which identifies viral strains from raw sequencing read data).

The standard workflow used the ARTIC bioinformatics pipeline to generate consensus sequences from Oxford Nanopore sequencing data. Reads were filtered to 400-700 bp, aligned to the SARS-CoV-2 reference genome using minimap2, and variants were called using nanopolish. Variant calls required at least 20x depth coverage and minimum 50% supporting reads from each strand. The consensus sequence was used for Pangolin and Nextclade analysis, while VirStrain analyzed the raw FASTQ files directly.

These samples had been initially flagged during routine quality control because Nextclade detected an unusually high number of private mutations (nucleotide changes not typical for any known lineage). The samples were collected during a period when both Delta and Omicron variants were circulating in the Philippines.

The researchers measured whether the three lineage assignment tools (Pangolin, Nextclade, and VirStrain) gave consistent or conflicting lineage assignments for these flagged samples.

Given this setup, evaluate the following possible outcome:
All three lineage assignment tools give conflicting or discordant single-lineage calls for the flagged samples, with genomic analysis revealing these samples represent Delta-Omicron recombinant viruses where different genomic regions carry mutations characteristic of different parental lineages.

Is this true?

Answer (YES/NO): NO